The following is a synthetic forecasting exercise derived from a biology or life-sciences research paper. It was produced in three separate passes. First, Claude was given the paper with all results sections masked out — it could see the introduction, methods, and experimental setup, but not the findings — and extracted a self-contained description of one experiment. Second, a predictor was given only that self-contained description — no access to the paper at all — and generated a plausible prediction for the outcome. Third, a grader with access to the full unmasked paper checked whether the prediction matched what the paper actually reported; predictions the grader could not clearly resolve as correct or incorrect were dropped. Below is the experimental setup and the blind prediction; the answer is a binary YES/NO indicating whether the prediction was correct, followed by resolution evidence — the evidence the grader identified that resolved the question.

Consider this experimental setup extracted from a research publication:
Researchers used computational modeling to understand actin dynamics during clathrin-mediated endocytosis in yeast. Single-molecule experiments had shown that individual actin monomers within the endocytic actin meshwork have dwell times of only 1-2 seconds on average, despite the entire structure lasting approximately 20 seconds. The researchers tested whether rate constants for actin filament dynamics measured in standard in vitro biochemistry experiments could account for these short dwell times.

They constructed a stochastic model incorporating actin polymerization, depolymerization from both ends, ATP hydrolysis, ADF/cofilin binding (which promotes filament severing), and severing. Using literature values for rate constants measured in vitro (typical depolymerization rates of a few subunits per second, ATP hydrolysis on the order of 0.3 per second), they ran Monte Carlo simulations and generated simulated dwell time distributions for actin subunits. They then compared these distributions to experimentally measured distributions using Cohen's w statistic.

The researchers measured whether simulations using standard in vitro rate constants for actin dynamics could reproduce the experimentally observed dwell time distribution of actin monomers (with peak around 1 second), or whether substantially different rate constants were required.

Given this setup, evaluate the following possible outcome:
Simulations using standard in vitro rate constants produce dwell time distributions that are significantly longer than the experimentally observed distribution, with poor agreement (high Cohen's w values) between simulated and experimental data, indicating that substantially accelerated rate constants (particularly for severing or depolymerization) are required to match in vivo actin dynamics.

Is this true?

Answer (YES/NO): YES